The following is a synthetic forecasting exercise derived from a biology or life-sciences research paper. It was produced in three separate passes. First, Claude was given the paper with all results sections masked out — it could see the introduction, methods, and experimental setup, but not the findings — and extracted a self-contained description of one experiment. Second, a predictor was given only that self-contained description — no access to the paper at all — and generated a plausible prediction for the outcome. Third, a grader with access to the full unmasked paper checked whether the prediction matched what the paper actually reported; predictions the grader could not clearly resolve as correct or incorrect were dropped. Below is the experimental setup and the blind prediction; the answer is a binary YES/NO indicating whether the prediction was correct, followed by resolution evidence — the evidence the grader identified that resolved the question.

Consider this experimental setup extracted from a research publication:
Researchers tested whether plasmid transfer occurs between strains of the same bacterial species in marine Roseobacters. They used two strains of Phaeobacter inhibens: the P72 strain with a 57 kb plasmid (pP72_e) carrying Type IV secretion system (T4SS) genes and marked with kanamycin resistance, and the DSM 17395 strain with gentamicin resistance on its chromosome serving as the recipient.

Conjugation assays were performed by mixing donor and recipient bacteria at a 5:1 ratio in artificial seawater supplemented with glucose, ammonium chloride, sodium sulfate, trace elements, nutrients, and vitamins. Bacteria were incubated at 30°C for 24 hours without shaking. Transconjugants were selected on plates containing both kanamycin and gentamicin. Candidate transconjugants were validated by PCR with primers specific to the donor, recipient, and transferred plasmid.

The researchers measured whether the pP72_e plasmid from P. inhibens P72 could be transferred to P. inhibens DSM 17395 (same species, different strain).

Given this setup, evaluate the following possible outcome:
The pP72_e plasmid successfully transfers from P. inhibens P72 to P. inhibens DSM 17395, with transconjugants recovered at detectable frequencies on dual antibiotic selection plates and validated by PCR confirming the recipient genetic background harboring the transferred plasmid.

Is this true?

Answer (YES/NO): YES